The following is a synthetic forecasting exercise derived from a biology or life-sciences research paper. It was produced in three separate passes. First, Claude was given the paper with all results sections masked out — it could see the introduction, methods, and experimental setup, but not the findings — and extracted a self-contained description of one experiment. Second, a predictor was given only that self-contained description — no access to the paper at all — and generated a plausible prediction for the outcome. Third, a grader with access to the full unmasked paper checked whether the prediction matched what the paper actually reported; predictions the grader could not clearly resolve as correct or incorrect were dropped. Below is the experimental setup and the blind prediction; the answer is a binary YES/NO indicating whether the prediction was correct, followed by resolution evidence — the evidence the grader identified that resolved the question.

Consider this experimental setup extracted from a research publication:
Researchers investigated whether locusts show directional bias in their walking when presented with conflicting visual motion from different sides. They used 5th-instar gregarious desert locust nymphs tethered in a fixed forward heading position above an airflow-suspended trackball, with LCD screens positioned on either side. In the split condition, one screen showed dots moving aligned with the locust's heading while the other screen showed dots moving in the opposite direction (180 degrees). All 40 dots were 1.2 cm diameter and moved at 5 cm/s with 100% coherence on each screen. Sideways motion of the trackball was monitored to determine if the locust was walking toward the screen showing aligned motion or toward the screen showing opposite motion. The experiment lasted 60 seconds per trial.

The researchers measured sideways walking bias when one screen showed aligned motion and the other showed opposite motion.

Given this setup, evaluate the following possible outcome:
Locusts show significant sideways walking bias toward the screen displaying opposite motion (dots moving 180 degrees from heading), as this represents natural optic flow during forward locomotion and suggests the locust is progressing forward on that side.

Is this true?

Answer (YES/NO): NO